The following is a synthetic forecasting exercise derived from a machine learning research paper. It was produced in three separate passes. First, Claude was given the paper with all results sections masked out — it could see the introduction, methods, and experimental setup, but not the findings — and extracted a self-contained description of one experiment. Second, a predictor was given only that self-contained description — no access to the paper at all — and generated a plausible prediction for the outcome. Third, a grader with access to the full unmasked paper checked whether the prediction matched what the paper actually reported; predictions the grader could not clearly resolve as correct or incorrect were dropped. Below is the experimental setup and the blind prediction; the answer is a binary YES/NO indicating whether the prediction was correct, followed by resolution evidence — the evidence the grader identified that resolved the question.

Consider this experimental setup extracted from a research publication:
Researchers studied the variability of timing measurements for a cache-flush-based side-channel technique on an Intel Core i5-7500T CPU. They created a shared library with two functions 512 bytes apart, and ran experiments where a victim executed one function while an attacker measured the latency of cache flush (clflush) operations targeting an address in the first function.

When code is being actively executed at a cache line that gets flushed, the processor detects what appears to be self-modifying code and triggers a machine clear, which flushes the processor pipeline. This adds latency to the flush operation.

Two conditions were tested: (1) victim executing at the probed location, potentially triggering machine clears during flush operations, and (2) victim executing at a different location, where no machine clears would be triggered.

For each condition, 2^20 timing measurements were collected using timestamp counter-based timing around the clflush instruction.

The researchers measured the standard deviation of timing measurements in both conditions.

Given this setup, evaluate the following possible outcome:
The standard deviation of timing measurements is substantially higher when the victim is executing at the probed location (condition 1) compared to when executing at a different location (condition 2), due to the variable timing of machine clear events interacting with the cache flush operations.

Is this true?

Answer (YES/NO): YES